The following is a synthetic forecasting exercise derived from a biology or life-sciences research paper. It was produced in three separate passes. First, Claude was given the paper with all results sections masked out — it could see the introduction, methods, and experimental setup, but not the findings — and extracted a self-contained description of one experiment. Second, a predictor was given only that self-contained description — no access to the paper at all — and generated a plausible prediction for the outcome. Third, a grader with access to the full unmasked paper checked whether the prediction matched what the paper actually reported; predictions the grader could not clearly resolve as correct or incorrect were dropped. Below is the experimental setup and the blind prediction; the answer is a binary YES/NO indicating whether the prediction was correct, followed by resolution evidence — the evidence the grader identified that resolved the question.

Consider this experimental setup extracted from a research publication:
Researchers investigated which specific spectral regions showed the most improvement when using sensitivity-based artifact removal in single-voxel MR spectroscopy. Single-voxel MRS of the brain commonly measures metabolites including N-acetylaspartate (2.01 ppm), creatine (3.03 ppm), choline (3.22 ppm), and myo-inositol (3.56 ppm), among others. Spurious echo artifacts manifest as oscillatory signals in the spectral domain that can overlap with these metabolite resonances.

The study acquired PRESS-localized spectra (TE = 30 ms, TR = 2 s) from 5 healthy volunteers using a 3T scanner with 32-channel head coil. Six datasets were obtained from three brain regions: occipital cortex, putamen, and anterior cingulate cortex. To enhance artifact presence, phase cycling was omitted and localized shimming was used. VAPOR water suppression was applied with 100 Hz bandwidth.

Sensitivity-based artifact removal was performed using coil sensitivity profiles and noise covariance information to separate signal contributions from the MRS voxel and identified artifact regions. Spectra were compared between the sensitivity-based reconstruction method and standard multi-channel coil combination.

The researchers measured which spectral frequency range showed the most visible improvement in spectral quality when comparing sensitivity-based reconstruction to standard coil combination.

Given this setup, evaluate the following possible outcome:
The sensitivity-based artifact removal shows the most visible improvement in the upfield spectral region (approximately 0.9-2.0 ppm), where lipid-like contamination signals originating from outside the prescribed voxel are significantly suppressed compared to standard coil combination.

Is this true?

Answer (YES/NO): NO